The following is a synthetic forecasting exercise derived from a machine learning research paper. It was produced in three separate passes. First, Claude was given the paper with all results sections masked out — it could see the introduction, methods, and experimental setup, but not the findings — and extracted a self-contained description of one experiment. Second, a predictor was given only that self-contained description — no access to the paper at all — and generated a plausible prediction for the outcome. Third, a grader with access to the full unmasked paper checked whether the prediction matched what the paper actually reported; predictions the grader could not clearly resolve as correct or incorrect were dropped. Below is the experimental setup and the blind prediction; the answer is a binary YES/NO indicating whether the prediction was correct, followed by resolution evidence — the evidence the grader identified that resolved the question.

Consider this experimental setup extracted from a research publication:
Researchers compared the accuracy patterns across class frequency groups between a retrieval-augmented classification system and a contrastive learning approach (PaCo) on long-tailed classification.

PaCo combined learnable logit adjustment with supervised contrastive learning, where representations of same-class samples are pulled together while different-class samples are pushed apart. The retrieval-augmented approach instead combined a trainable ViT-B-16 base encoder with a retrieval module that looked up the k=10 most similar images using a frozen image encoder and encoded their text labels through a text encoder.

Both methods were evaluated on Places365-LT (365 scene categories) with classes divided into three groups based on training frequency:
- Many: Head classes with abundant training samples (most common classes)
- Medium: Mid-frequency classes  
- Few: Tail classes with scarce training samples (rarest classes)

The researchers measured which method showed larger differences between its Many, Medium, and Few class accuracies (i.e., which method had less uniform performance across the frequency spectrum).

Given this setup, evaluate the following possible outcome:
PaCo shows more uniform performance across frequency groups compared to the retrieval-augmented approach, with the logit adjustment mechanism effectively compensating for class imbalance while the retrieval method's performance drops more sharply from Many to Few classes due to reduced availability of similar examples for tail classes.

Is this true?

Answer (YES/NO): NO